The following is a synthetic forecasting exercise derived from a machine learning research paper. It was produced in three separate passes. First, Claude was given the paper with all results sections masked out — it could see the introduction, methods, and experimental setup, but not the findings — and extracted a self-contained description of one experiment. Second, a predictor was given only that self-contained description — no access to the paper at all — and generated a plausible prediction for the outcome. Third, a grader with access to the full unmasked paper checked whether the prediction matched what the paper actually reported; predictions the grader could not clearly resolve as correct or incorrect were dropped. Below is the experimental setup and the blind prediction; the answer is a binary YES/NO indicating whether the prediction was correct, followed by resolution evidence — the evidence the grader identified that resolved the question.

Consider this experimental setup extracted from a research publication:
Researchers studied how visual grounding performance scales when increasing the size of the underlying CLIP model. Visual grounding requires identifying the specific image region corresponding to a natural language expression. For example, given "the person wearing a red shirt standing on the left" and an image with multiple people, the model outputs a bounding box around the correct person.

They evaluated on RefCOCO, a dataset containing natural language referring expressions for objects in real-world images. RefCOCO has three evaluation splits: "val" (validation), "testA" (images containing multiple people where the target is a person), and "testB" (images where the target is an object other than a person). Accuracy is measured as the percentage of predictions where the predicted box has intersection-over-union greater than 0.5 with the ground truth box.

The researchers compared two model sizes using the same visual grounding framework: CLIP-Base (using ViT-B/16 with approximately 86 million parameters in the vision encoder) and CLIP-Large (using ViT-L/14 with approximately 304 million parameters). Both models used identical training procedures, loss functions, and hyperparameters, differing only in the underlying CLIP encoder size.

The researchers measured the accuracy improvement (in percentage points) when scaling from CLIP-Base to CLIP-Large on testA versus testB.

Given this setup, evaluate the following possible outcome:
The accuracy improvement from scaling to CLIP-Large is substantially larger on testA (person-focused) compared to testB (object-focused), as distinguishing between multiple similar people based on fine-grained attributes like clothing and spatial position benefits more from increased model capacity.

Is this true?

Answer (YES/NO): YES